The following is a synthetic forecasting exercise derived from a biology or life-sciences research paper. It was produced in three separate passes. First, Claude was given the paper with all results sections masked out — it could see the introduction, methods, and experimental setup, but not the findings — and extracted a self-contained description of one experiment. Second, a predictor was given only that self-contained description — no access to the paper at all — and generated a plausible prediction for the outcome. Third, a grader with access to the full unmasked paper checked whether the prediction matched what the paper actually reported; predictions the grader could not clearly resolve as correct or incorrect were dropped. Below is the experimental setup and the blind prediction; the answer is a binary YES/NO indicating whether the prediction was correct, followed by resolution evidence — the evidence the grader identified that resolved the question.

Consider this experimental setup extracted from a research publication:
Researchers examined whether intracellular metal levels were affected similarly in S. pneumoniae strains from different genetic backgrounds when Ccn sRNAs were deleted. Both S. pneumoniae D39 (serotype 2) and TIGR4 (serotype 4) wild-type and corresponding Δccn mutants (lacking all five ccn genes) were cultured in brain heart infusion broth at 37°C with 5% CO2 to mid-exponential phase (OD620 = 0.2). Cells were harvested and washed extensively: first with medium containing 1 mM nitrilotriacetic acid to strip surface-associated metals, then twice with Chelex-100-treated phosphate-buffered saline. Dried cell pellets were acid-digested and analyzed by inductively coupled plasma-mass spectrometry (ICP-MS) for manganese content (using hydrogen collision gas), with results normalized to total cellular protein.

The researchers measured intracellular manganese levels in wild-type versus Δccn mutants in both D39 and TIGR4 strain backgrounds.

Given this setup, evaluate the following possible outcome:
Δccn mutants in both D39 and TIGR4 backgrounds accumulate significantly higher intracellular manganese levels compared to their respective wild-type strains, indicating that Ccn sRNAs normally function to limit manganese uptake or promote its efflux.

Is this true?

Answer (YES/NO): NO